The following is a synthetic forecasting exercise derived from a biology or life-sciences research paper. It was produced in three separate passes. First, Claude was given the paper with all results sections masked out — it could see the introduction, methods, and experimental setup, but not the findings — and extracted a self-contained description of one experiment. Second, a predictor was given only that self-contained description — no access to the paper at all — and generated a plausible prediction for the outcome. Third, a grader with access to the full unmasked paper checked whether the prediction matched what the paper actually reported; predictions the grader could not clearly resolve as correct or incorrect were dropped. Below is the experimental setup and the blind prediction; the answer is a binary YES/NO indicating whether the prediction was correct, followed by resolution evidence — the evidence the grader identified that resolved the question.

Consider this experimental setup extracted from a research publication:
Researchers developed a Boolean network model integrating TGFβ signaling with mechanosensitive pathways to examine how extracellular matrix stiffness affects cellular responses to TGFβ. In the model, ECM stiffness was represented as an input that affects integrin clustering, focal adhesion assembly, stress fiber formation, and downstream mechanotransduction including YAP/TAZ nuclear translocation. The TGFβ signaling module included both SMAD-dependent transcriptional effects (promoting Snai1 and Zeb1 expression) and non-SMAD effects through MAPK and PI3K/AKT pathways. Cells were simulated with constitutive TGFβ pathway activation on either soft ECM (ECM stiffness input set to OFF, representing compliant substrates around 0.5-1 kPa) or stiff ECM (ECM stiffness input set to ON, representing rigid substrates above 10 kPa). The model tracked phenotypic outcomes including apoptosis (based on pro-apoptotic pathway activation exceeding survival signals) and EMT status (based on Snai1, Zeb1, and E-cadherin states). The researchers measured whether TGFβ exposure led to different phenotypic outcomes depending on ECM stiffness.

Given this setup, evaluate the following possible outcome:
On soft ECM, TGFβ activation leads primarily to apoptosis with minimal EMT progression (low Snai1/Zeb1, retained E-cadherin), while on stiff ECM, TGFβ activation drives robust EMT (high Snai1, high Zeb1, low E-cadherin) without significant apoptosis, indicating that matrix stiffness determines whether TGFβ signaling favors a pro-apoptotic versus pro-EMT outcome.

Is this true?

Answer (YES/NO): YES